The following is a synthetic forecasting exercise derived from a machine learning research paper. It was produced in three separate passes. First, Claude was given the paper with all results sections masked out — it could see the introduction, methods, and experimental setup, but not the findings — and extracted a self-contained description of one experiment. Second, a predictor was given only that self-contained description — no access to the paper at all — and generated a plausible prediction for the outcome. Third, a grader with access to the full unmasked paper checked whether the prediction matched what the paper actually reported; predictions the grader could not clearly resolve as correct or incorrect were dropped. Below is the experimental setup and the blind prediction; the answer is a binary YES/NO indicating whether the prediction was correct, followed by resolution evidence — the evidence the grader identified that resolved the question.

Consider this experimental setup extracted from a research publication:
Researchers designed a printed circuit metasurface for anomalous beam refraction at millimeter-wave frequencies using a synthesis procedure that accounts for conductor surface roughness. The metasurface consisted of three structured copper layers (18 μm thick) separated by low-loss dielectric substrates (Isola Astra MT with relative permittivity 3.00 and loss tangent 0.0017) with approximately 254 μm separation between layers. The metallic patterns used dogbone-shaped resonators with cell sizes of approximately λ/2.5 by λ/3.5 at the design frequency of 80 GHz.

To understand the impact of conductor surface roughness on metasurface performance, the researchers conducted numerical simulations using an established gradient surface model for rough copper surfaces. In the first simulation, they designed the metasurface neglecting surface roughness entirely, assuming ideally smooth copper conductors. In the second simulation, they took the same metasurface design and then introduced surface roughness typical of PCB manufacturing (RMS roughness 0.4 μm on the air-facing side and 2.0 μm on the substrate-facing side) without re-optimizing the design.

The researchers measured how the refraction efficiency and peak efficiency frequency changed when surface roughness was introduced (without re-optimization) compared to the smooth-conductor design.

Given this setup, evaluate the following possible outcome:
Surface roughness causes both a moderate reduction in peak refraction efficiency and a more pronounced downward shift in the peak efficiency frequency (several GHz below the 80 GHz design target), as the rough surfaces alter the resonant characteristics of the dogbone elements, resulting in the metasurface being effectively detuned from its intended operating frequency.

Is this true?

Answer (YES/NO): NO